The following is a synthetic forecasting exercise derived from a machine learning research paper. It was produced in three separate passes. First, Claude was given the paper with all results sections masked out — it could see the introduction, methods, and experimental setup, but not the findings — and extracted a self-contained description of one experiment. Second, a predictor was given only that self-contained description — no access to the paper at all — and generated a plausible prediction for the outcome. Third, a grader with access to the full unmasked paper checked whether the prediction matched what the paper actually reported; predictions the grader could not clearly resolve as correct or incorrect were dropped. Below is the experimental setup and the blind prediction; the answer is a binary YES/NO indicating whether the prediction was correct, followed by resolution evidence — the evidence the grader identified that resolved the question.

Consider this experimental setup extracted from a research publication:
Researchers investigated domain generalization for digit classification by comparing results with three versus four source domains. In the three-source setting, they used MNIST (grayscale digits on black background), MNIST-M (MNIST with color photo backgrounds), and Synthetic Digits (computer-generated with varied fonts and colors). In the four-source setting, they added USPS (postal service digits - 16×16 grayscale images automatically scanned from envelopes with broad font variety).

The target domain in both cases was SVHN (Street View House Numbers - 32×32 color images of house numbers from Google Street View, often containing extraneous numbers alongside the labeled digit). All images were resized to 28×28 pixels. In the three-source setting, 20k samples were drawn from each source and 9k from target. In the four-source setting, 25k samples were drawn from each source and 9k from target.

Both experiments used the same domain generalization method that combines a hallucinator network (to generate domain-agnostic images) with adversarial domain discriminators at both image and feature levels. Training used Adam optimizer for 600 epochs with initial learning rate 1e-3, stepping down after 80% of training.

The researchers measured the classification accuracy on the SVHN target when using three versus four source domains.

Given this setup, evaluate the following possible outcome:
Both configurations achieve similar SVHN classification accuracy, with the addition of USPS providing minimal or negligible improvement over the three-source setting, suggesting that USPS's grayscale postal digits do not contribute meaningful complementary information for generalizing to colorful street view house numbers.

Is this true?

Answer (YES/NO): NO